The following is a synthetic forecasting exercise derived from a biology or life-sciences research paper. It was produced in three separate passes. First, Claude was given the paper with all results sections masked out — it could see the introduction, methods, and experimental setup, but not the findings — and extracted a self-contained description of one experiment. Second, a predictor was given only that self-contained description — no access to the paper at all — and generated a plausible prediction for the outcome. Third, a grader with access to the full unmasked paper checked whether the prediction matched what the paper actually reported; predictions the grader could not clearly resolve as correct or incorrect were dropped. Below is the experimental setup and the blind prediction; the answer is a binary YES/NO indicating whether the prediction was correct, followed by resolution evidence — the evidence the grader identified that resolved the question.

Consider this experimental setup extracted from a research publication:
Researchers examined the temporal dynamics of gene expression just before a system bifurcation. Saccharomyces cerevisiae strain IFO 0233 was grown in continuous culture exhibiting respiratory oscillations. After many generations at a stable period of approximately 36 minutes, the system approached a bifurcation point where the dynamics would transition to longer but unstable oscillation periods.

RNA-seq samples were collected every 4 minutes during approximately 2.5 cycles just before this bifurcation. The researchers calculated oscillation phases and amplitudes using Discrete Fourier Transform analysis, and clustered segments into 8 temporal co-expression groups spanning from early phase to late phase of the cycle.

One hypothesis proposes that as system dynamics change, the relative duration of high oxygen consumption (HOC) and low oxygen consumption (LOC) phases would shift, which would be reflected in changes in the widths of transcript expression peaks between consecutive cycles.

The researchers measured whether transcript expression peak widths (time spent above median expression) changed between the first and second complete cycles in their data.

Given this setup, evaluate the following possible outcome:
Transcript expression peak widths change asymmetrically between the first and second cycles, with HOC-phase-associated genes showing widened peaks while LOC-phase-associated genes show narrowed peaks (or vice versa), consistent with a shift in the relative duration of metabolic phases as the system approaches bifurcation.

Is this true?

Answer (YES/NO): YES